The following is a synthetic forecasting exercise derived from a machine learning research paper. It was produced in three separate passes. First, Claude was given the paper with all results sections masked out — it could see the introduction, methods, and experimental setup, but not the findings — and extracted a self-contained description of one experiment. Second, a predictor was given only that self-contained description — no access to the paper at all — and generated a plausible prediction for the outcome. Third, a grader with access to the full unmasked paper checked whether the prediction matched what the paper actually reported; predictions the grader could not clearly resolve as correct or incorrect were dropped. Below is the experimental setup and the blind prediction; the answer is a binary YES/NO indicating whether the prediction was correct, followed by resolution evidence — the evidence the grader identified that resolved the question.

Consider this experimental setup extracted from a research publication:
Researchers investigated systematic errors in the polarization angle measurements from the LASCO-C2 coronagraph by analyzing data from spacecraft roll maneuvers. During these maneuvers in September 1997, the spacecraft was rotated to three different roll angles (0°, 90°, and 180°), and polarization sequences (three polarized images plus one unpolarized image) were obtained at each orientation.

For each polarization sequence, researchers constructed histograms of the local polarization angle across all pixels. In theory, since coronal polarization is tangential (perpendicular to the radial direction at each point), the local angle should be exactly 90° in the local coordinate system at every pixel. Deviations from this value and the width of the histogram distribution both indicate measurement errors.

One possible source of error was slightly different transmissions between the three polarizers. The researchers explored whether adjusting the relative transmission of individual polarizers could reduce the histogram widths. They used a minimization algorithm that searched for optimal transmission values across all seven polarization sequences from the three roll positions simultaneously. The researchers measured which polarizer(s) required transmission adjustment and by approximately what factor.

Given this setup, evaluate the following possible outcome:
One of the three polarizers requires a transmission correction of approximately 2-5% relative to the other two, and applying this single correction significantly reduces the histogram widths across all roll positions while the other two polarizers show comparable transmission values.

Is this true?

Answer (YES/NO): YES